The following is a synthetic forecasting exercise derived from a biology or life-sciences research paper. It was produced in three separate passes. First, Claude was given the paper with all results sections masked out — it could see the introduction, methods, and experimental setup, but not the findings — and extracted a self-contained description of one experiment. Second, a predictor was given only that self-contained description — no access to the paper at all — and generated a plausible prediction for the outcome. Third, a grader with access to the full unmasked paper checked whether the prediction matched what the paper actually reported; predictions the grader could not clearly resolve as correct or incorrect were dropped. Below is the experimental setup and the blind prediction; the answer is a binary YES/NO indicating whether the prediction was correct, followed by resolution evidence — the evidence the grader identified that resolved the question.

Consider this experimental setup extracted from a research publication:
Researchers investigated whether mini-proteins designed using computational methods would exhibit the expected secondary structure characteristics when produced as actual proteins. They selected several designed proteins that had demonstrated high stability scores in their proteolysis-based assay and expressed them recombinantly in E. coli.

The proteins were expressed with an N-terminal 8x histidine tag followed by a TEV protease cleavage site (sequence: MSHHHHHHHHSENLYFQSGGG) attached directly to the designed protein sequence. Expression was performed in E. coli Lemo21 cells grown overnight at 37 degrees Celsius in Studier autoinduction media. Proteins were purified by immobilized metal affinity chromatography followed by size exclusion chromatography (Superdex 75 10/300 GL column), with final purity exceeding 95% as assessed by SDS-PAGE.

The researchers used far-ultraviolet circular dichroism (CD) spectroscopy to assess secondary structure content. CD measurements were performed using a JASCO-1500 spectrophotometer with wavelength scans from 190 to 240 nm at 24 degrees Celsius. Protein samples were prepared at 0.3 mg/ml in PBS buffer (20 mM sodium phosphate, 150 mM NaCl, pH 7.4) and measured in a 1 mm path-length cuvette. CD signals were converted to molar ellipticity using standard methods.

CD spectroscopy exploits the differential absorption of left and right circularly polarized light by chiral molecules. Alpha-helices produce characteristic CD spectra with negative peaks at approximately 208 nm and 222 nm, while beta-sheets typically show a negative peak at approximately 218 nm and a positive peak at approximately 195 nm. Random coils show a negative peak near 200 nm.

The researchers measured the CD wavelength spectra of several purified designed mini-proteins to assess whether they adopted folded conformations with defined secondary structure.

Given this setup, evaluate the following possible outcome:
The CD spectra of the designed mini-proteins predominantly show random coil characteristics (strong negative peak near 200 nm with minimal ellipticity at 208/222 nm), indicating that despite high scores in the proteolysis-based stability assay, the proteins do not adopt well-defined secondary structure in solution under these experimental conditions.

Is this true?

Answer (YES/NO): NO